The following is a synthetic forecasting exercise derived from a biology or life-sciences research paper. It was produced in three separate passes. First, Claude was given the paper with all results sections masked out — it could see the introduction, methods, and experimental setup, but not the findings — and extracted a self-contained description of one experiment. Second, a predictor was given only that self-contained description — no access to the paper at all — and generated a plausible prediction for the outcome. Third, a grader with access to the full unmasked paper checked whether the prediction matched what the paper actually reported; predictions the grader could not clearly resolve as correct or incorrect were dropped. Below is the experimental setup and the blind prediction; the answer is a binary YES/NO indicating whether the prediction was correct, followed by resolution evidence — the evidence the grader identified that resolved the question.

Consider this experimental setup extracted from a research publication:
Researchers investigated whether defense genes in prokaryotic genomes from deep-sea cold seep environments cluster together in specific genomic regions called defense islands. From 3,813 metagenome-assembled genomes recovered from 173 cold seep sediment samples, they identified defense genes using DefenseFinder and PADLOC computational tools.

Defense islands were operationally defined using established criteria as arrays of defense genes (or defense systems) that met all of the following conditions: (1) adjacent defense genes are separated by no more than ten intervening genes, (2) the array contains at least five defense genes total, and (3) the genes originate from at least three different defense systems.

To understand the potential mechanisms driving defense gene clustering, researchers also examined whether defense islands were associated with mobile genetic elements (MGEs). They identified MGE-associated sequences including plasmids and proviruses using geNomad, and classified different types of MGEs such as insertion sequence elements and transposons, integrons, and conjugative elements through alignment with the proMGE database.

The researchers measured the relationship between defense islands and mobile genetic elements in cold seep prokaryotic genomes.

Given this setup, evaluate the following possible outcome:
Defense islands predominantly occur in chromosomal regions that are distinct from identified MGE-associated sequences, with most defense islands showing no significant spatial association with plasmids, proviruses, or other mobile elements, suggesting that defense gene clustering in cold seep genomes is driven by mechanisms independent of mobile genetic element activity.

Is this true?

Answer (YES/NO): NO